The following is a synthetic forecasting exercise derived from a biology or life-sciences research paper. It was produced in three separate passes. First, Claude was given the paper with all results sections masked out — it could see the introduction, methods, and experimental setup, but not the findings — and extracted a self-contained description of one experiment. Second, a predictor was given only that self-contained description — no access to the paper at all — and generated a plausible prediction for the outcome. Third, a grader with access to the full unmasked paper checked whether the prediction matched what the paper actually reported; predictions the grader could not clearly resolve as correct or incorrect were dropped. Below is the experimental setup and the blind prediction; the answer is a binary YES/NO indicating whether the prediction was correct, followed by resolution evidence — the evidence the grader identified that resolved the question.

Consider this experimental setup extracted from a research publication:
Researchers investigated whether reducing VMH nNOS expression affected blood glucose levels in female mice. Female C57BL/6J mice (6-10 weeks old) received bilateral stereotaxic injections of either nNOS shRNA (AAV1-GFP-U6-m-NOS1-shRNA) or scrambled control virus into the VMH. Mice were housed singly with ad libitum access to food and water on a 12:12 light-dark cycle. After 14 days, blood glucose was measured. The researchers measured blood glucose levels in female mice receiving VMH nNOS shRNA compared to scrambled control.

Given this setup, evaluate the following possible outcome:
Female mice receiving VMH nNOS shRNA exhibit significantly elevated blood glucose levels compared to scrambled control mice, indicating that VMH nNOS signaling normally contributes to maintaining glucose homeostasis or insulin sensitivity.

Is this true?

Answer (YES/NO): YES